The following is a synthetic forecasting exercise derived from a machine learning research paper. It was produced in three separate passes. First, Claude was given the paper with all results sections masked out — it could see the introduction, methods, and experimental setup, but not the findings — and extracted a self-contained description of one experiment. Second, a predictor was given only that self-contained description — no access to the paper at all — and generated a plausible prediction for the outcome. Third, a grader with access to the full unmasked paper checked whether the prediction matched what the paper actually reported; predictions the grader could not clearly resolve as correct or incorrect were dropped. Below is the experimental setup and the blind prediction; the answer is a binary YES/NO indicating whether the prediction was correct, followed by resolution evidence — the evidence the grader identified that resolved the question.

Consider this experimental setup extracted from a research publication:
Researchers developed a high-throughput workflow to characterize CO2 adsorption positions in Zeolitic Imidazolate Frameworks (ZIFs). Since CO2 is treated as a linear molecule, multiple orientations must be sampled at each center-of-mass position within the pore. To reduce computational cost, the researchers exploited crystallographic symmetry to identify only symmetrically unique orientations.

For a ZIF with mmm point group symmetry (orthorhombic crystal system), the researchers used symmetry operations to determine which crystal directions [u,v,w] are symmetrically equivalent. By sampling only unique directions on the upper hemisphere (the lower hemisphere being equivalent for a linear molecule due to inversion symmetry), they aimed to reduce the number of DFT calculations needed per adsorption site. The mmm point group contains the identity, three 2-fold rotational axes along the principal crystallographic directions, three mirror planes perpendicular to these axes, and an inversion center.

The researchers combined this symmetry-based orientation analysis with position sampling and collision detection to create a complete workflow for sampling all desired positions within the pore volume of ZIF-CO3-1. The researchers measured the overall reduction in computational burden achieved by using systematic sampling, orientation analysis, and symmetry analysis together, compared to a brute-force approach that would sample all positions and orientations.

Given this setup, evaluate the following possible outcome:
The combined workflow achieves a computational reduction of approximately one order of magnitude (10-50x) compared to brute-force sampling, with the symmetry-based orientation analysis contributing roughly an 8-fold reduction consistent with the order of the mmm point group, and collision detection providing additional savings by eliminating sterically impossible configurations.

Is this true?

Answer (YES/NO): NO